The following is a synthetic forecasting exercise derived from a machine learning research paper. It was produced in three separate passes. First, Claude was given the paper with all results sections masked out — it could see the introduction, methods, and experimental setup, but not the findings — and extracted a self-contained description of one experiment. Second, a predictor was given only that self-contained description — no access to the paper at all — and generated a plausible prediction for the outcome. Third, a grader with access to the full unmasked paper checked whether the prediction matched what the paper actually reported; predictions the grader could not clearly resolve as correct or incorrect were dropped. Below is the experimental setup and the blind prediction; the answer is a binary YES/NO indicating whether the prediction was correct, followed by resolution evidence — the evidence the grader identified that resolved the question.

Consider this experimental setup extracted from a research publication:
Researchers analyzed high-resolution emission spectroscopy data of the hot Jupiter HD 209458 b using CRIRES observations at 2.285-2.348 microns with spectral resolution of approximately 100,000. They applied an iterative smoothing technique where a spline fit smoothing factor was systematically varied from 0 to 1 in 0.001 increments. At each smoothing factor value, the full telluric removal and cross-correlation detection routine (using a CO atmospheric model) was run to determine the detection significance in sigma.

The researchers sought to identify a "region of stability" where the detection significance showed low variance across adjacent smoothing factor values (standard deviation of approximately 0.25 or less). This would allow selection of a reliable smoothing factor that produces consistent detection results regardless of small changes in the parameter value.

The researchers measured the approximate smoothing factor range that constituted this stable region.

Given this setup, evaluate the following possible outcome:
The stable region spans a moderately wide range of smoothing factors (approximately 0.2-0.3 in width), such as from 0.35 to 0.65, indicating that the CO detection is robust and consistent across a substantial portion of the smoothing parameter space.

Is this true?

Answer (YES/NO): NO